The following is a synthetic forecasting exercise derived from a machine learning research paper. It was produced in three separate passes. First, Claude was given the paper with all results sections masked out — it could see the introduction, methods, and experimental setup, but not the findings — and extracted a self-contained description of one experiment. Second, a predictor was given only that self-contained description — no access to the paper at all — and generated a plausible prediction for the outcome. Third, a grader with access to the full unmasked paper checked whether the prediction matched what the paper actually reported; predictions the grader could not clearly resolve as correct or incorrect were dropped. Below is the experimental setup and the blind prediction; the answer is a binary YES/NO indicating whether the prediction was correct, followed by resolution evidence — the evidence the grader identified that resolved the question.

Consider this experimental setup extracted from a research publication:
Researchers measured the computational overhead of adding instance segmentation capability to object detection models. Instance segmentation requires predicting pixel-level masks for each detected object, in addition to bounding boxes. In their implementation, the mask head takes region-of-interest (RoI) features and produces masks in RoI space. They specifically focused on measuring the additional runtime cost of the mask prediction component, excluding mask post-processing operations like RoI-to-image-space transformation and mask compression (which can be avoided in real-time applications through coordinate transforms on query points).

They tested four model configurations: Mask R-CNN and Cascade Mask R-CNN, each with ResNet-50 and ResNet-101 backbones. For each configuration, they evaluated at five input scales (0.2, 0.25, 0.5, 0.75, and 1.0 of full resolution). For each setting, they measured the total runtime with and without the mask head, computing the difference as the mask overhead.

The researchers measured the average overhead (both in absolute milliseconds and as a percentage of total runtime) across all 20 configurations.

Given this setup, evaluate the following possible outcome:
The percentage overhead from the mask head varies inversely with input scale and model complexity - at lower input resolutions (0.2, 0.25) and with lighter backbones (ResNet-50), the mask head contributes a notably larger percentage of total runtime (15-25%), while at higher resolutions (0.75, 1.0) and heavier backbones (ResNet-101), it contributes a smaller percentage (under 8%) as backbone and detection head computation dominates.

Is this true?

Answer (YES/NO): NO